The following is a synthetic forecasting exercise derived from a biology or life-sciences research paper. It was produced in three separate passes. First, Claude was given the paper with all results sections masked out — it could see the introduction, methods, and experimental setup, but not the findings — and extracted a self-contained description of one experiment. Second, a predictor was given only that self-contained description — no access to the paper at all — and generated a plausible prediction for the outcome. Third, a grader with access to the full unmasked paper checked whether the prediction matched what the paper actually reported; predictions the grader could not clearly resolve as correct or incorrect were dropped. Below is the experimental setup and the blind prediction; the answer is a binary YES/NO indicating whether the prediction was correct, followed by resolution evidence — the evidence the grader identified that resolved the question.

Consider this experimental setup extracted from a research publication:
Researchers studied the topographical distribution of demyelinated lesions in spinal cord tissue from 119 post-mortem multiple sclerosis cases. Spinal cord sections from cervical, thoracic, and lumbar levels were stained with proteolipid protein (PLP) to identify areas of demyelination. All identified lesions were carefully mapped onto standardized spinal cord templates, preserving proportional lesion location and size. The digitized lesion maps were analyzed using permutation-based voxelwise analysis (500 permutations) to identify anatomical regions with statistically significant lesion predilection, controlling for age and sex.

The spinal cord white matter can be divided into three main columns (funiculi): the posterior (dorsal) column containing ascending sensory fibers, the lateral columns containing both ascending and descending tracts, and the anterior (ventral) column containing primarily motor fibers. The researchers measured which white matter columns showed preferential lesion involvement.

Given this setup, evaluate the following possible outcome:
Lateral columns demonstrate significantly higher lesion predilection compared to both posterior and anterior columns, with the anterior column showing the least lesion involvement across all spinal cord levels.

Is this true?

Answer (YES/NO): NO